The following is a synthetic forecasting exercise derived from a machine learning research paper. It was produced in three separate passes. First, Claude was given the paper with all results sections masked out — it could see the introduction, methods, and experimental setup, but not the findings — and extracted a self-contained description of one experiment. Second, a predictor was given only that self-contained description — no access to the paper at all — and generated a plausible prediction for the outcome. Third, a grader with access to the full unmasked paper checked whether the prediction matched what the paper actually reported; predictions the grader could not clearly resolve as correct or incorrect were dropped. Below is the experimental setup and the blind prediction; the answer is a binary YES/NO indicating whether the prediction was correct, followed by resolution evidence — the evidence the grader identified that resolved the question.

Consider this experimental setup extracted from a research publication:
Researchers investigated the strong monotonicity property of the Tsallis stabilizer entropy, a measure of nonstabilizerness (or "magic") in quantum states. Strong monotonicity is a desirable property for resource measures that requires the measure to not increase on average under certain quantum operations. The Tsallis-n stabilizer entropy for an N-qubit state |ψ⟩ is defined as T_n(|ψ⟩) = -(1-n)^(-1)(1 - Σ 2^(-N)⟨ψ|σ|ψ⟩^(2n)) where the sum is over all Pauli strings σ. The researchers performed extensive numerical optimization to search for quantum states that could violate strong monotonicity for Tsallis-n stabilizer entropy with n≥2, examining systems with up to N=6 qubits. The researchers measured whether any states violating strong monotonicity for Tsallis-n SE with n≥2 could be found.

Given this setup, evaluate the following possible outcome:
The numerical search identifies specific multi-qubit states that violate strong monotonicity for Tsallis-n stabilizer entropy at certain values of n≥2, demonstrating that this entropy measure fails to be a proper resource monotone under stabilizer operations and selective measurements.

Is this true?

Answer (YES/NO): NO